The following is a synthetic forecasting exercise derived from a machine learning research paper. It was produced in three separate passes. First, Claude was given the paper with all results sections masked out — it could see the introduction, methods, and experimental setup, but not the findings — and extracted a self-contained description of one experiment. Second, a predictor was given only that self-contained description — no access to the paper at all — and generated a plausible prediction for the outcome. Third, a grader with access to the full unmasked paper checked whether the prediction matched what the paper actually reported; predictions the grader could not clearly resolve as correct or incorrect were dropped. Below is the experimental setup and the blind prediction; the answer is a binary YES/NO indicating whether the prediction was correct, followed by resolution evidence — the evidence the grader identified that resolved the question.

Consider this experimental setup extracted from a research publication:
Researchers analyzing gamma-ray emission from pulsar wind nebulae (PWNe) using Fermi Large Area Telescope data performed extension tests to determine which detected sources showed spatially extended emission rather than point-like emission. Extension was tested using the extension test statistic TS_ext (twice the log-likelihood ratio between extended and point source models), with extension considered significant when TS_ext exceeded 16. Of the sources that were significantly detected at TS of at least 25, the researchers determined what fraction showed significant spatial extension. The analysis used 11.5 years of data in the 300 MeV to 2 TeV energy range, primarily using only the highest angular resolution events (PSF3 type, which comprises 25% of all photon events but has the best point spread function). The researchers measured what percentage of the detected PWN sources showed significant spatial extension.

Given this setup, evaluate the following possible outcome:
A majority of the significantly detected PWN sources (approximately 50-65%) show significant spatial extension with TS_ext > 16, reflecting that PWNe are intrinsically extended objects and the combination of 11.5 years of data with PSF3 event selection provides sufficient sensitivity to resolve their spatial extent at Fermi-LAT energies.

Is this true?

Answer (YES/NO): NO